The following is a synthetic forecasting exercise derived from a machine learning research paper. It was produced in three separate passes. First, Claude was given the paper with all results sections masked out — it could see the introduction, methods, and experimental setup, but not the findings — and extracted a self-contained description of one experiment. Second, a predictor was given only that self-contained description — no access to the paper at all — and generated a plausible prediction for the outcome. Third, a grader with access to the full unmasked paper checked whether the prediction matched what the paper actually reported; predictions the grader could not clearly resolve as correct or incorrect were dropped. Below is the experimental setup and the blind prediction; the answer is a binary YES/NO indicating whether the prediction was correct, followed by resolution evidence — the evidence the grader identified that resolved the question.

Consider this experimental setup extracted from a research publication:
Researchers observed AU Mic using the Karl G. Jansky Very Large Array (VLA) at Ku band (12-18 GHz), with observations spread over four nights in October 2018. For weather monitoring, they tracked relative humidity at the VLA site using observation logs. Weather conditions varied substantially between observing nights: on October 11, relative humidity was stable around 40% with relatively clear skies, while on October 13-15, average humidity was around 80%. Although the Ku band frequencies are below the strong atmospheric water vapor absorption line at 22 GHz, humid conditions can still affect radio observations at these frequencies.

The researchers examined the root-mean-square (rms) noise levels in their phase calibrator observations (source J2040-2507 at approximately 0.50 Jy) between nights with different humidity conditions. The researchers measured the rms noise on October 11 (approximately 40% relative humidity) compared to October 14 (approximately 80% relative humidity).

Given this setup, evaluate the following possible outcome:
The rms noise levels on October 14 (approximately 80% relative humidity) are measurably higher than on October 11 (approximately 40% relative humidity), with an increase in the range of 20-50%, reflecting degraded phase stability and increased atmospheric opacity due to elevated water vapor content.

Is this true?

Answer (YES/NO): NO